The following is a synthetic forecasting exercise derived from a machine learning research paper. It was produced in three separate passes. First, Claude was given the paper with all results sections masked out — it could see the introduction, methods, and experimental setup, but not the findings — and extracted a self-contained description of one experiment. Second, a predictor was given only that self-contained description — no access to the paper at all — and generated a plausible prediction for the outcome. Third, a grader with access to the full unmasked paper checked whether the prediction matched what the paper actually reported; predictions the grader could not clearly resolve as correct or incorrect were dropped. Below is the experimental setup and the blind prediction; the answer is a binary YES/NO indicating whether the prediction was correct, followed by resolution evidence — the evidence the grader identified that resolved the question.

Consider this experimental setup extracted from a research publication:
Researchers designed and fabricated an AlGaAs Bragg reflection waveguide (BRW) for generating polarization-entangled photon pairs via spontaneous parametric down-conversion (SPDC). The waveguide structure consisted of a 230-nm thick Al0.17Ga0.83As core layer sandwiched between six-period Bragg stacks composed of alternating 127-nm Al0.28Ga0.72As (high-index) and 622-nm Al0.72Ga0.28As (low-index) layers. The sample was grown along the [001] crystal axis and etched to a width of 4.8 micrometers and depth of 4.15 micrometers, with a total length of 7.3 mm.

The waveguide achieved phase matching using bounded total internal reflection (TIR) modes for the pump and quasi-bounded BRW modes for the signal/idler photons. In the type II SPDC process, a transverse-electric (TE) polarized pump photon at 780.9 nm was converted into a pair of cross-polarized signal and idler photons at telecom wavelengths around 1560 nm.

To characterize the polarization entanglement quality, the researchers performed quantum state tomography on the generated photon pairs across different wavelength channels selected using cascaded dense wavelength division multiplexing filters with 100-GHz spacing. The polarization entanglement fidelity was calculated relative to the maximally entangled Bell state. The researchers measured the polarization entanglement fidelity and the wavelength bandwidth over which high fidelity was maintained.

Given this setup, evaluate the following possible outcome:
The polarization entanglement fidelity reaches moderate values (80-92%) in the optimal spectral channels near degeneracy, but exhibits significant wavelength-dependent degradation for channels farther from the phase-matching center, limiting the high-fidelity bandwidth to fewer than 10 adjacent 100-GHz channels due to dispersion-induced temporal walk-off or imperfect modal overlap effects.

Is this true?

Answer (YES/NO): NO